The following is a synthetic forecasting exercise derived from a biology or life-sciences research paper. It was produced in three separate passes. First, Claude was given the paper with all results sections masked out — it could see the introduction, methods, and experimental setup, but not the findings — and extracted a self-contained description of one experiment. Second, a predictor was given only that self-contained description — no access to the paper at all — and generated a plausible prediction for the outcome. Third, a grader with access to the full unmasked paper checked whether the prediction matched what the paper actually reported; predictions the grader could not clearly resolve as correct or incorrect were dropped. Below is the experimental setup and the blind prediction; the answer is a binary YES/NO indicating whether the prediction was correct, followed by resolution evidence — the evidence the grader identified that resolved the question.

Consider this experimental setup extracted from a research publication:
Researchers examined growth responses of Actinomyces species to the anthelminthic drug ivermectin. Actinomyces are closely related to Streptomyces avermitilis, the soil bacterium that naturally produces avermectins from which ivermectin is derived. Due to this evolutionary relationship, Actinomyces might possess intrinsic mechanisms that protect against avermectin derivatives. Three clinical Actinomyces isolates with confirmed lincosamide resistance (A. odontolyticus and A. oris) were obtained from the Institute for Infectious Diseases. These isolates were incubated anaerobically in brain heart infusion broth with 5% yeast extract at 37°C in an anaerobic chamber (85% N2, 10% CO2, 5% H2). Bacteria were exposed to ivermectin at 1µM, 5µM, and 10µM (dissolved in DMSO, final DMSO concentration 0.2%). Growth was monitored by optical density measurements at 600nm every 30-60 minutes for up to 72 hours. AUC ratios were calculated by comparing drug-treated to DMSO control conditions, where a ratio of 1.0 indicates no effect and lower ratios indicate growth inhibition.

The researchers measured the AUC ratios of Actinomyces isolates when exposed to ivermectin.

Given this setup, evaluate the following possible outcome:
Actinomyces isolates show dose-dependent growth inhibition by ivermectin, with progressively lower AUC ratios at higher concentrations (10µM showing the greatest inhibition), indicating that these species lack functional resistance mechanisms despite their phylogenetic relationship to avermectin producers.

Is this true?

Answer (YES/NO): YES